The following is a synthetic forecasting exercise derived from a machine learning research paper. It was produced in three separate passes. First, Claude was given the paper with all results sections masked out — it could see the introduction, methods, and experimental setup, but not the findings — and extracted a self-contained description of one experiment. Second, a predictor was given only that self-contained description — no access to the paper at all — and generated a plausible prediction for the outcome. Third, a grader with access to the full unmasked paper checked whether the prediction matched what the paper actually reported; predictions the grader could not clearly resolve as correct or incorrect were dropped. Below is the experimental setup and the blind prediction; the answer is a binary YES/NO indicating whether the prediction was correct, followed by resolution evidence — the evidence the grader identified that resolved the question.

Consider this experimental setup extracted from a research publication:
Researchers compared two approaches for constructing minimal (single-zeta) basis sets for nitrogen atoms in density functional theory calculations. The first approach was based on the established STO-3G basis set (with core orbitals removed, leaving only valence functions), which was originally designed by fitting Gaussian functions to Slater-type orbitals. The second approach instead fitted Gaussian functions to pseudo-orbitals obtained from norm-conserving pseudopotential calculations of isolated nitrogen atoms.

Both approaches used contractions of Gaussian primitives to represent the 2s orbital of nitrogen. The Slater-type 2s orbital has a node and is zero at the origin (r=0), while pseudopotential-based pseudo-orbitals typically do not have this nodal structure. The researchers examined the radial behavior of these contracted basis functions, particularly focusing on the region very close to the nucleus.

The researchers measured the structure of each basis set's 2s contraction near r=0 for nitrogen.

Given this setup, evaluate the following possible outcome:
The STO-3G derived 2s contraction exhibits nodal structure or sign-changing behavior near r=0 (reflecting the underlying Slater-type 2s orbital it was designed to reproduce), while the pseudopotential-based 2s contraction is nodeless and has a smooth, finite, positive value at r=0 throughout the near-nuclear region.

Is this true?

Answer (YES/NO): NO